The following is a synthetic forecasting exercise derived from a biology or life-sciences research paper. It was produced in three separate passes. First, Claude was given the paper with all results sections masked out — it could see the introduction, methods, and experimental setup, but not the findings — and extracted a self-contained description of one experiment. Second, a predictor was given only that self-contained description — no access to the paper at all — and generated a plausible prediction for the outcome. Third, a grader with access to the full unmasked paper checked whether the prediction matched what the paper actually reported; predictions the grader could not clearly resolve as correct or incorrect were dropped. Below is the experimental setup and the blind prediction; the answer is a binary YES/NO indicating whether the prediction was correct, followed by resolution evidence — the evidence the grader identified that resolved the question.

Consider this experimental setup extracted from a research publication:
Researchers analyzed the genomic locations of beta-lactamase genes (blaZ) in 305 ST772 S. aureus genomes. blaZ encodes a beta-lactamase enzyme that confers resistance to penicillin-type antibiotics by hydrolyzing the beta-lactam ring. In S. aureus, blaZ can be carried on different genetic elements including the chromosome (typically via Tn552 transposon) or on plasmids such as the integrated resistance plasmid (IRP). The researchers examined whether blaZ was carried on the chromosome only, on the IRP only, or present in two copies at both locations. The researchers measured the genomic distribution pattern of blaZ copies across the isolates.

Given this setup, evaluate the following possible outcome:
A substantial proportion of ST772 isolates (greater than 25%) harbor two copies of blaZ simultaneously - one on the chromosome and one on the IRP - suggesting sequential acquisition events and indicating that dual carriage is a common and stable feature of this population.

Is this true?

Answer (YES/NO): YES